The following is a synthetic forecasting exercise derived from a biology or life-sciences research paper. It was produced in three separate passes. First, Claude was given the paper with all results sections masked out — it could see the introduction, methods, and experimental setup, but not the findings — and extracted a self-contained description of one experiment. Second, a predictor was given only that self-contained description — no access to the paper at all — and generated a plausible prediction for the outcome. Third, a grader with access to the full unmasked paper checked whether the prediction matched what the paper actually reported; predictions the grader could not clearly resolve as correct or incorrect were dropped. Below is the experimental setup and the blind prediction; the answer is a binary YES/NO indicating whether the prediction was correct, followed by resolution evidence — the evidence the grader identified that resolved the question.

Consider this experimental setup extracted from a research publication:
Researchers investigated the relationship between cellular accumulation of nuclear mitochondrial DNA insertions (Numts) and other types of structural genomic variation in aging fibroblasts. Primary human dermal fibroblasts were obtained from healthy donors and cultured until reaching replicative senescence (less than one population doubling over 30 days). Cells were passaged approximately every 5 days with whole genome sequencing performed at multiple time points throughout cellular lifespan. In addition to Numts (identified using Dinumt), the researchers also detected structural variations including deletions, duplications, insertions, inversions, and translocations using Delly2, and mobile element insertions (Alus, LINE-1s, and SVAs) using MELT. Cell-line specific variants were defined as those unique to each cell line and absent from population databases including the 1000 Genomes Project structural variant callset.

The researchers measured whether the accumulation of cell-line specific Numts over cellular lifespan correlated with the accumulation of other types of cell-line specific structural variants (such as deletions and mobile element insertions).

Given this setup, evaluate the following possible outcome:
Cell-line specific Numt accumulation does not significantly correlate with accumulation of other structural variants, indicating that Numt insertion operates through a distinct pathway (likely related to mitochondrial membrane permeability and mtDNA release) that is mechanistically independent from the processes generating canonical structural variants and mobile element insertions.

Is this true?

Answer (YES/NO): YES